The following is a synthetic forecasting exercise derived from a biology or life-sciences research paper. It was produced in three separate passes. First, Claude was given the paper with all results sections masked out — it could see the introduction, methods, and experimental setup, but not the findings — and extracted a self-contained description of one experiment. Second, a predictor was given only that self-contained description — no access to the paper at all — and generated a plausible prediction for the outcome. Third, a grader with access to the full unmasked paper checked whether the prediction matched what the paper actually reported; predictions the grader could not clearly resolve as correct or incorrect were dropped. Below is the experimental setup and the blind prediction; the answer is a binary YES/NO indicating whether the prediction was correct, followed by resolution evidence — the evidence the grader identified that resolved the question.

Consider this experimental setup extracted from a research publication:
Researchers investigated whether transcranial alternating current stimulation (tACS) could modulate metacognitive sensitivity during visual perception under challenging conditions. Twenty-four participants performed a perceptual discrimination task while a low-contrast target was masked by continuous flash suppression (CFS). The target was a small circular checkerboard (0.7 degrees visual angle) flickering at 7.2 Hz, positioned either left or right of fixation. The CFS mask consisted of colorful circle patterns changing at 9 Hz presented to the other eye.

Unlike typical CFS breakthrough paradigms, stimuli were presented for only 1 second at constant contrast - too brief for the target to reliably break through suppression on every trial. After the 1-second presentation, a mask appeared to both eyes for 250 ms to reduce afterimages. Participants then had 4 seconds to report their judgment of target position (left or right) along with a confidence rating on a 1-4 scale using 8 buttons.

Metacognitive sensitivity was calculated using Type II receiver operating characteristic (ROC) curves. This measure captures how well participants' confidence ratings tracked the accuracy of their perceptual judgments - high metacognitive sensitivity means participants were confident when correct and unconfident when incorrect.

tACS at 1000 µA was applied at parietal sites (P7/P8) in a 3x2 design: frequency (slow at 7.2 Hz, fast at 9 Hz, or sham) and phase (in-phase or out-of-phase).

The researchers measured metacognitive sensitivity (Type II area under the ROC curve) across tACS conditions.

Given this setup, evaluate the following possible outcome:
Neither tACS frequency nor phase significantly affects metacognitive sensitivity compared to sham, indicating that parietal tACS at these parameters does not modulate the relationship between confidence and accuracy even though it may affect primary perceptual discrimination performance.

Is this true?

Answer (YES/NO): YES